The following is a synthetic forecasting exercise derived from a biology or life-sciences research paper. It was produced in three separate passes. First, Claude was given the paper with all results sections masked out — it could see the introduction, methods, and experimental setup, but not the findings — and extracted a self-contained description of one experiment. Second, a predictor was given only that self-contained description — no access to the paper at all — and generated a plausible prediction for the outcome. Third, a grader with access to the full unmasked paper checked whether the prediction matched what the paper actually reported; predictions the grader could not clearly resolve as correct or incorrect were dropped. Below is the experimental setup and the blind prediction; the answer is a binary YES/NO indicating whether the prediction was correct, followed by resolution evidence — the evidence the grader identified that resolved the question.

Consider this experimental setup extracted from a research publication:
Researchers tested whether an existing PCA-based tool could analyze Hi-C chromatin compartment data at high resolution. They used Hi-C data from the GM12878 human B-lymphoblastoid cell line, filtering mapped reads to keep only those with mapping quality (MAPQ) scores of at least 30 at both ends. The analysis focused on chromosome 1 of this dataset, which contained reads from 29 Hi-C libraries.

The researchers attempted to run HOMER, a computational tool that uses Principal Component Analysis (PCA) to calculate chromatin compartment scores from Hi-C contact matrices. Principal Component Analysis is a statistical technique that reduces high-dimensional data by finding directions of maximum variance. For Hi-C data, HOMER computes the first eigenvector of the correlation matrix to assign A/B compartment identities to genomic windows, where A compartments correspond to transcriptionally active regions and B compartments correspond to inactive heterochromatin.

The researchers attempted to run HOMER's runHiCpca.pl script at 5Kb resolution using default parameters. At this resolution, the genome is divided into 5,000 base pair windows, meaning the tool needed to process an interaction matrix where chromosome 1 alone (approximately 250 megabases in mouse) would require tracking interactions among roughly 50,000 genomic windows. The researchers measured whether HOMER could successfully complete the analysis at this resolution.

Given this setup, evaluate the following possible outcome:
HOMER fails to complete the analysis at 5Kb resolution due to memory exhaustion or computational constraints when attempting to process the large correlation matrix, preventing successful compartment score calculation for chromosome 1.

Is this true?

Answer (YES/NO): YES